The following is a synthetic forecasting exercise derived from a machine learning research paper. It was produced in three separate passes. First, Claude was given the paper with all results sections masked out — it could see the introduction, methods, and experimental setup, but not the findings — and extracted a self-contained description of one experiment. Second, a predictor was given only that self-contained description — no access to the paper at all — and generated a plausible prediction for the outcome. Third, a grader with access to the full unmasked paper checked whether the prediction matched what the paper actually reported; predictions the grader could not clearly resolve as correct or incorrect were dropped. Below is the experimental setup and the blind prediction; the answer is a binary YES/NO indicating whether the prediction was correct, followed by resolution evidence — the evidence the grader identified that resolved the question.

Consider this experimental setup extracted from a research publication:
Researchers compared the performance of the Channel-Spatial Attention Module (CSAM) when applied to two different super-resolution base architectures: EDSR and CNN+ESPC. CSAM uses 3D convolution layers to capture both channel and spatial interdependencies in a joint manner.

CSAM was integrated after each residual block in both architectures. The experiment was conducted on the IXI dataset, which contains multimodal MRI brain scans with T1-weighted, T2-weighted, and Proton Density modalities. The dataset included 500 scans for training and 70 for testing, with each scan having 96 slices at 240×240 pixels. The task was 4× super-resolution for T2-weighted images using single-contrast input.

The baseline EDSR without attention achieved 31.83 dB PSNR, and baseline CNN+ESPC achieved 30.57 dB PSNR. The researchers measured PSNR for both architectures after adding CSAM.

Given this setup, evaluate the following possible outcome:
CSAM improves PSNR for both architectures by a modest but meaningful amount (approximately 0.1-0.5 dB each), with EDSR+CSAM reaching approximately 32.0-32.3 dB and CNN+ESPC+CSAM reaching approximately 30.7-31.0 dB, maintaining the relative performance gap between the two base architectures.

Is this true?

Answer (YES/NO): NO